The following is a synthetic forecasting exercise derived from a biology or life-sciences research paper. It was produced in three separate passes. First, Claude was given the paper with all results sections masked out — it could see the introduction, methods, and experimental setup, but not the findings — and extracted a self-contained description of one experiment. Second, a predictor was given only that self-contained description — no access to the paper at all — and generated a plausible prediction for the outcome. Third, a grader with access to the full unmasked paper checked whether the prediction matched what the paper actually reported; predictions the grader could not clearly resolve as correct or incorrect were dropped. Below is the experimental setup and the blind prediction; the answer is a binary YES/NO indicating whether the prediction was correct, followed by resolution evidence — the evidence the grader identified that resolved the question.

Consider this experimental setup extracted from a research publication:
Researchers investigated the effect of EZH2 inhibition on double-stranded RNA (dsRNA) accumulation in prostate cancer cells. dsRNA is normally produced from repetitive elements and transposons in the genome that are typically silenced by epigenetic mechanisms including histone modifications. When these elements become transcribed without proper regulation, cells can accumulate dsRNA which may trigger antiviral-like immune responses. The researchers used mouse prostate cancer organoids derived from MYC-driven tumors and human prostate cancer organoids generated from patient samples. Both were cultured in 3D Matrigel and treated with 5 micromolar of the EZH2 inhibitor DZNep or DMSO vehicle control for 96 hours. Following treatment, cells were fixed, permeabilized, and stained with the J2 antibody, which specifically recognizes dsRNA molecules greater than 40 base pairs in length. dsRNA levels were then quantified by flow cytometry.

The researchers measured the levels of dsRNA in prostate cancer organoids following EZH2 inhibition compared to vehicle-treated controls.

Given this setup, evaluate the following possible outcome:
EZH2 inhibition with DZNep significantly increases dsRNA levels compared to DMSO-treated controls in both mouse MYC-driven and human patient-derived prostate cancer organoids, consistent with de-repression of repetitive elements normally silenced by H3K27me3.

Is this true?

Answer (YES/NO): YES